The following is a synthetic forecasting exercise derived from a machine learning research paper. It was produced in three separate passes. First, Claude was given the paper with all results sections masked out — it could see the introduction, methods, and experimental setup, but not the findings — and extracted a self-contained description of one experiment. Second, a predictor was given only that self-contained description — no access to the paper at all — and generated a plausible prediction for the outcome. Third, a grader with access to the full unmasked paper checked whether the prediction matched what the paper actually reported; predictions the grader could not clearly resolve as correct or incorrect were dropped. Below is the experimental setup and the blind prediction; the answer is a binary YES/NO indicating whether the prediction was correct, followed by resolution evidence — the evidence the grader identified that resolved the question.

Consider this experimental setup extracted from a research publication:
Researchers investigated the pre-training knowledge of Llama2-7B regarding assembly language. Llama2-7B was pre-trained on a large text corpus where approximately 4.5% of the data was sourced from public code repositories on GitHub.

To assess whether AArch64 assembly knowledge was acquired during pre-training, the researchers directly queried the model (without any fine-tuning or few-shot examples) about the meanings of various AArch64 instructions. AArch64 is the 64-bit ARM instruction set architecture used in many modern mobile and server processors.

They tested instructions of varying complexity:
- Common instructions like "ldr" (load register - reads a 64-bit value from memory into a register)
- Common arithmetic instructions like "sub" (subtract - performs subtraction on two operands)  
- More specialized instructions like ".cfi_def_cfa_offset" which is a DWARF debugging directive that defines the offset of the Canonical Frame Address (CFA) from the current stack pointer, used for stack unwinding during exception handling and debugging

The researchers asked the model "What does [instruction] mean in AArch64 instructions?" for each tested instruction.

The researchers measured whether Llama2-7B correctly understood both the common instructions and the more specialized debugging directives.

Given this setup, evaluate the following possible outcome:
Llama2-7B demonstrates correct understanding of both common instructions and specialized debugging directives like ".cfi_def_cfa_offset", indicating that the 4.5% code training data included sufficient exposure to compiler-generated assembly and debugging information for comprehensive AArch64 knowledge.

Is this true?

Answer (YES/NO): NO